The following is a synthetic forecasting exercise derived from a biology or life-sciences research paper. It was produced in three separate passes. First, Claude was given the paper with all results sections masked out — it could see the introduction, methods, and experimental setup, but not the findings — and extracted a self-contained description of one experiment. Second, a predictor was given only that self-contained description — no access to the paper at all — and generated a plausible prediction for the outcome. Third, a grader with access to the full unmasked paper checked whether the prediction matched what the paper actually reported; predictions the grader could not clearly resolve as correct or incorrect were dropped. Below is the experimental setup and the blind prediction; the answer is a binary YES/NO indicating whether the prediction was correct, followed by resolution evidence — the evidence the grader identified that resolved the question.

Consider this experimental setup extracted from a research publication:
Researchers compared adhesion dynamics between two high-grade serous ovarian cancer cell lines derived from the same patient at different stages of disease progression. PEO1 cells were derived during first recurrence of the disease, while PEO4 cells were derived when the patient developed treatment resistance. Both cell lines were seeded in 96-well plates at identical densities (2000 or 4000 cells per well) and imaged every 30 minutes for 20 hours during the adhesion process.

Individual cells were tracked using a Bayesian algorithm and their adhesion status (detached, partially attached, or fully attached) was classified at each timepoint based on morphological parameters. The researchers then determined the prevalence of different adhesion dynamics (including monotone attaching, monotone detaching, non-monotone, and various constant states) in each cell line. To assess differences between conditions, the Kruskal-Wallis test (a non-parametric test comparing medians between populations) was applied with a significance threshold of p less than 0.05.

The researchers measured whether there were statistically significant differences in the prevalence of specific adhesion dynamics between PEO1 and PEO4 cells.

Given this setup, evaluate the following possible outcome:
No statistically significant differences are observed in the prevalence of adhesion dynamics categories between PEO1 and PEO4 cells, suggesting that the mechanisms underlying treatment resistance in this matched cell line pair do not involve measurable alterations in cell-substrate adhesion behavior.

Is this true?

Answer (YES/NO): NO